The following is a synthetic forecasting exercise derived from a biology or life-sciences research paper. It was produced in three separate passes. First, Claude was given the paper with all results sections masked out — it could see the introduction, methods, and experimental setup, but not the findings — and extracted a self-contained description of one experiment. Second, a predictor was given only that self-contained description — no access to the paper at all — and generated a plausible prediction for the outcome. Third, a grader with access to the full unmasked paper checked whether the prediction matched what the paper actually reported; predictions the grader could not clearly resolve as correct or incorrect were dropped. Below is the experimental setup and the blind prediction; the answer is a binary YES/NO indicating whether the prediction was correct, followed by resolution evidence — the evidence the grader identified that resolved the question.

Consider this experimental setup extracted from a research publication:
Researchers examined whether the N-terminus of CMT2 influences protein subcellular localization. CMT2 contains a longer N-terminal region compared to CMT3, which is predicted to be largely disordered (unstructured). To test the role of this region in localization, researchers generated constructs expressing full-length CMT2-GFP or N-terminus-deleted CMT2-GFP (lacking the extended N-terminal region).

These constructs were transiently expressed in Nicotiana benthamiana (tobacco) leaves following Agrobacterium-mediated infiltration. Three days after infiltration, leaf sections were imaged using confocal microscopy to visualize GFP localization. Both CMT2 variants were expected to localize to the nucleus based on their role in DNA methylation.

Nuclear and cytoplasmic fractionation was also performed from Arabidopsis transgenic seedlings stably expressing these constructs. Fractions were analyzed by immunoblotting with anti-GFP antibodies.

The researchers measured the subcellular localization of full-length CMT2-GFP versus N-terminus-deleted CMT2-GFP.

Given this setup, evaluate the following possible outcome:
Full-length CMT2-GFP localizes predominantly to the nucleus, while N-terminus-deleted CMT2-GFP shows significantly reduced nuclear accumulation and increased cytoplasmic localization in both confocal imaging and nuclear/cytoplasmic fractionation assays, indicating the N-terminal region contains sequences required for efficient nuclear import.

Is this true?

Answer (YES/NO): YES